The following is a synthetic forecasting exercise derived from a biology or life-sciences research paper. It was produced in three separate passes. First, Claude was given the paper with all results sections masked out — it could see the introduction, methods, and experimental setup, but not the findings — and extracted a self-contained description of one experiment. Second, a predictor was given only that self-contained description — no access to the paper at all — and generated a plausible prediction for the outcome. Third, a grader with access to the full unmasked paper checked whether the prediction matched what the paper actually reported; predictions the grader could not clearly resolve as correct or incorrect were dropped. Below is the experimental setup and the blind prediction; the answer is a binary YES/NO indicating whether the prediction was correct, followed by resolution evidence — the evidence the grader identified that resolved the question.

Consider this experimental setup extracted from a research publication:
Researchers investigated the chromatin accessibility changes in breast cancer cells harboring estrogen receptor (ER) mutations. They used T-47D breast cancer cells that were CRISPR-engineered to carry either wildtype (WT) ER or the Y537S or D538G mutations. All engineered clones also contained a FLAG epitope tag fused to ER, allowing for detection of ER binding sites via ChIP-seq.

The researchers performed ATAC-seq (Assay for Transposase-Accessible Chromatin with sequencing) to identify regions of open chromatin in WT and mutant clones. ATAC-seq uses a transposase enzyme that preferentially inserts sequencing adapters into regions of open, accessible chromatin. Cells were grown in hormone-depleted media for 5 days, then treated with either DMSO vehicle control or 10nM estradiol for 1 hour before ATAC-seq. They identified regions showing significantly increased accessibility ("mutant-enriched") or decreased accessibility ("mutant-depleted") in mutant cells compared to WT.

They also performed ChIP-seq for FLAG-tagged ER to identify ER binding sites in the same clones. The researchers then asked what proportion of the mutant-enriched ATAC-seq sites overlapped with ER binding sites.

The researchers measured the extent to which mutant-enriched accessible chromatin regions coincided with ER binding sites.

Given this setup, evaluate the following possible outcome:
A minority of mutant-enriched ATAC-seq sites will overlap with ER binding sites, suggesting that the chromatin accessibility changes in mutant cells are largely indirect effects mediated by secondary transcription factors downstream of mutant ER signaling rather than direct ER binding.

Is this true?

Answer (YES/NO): YES